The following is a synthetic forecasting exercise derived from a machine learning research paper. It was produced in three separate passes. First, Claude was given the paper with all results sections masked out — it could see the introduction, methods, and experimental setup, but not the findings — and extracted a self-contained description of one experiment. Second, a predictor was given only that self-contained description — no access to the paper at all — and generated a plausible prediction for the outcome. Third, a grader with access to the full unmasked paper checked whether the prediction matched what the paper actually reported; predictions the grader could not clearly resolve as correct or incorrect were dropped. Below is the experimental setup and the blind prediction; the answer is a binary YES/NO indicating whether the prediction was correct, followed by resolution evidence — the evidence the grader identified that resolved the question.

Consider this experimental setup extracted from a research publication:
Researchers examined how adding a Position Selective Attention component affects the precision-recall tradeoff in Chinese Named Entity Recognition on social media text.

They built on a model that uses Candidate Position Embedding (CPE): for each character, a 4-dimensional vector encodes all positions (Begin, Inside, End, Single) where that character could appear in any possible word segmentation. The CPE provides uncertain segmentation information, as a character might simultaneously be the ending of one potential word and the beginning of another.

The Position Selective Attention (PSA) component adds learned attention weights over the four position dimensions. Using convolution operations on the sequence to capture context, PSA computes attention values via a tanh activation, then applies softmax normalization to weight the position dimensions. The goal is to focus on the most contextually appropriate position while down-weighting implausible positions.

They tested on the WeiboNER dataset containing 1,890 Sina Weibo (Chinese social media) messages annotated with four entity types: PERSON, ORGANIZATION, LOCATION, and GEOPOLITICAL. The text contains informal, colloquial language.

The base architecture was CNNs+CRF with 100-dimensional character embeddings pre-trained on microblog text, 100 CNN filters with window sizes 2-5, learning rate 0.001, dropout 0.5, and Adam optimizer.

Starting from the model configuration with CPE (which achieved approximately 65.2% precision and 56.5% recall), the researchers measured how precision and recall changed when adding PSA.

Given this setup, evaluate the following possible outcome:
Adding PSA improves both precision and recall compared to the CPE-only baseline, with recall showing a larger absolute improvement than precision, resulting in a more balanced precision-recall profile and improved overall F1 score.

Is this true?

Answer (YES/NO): NO